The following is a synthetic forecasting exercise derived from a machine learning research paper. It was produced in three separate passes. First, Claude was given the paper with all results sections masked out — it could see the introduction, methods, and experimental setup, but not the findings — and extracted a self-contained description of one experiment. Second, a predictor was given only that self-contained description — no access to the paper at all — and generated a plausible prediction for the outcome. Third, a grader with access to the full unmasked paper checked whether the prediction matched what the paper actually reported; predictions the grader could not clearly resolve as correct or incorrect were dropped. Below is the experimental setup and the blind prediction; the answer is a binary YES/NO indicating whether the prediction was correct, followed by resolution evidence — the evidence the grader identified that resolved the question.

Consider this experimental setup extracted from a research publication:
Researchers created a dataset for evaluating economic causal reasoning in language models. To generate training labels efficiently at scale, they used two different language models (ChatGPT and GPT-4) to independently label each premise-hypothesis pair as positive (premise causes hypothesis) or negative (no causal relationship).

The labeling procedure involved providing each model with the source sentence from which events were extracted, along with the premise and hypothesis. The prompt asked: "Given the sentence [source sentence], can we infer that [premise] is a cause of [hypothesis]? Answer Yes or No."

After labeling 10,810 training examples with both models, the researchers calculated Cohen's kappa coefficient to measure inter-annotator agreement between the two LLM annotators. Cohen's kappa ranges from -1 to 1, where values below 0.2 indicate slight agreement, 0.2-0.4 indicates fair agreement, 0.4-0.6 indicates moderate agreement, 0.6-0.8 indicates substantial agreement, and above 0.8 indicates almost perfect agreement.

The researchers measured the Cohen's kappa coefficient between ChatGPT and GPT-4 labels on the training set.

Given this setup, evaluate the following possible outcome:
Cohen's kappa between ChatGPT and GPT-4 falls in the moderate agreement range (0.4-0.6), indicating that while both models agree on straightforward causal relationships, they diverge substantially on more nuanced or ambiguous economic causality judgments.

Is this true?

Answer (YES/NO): NO